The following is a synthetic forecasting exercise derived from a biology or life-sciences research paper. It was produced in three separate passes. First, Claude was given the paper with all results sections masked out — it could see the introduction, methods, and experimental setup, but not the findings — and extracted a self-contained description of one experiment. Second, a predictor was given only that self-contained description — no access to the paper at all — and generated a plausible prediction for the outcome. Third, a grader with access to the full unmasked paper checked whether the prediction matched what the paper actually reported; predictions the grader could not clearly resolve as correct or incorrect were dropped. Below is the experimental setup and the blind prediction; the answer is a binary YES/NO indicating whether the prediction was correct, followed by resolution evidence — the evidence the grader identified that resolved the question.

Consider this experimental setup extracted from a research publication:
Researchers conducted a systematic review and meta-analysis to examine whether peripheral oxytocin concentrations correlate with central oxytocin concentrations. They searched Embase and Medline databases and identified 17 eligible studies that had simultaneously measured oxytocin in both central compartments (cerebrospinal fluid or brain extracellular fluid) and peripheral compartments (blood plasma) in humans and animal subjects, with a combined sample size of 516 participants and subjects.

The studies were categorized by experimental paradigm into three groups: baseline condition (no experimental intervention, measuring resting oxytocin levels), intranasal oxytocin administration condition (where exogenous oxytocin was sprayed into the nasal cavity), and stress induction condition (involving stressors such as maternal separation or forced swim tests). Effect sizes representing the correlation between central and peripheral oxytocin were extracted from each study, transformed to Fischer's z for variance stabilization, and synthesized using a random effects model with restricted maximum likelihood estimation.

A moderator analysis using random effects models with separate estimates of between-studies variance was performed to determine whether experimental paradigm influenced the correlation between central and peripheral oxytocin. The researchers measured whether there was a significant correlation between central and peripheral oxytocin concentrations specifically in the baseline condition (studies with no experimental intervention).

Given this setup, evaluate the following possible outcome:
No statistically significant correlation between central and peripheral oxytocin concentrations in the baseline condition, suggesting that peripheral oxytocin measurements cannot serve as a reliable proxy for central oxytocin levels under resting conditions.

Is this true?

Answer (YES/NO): YES